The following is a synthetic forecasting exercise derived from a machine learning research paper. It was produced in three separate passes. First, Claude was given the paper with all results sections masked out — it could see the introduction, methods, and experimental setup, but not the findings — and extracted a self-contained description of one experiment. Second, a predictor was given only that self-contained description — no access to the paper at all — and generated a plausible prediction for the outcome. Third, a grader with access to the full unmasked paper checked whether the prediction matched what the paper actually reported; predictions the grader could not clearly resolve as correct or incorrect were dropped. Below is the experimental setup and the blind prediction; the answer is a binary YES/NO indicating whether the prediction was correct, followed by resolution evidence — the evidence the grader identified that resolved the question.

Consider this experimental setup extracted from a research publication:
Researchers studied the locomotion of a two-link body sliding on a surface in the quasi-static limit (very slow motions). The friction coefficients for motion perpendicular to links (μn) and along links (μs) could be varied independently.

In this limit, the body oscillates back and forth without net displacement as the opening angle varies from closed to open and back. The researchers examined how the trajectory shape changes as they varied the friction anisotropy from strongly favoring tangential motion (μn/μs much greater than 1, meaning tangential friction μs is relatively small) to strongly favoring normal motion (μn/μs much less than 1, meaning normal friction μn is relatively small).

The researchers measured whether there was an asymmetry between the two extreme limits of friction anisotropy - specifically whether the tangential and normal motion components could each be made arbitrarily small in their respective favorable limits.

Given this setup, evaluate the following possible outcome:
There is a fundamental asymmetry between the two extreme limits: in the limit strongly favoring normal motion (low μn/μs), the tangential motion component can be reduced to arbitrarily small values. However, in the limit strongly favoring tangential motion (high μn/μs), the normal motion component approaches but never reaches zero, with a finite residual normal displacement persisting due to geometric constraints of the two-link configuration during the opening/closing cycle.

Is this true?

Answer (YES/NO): YES